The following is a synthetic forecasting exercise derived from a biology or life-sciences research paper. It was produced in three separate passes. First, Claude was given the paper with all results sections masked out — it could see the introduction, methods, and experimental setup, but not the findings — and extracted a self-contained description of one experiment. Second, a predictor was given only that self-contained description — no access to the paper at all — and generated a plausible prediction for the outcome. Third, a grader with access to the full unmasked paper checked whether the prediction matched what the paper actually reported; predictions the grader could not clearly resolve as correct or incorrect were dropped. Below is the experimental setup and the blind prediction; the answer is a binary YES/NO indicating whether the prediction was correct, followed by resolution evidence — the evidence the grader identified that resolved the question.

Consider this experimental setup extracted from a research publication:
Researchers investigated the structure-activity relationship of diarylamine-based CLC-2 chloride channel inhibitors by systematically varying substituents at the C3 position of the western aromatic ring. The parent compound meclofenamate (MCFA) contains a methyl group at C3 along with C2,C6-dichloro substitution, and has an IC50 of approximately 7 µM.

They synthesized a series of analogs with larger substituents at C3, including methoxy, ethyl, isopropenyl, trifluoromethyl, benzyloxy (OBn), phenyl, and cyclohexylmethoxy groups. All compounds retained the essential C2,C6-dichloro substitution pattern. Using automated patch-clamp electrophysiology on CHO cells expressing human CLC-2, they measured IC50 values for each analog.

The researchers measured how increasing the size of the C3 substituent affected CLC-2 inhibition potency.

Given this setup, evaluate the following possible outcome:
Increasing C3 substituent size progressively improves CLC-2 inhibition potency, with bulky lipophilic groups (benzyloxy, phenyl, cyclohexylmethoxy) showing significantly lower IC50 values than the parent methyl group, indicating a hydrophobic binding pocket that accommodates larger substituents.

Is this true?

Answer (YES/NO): YES